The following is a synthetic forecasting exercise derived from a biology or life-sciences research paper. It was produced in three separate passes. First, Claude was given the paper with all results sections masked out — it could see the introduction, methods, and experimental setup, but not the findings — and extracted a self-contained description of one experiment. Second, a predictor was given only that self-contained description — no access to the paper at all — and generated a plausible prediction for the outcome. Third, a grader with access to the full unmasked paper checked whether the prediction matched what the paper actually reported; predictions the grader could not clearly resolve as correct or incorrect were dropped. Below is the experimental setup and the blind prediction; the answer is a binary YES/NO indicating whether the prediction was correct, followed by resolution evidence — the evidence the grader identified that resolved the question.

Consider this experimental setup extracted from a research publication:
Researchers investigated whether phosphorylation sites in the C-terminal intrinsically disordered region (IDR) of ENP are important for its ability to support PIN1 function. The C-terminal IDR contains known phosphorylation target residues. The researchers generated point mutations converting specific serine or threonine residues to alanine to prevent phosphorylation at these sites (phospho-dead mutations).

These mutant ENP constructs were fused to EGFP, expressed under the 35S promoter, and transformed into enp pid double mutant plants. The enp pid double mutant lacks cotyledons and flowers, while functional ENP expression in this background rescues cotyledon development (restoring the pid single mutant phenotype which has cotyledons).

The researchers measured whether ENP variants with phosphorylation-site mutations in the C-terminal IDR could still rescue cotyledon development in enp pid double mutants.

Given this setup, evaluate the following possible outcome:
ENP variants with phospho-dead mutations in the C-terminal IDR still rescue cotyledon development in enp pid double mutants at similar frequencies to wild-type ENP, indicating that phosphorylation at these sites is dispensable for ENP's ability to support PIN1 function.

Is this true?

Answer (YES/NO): NO